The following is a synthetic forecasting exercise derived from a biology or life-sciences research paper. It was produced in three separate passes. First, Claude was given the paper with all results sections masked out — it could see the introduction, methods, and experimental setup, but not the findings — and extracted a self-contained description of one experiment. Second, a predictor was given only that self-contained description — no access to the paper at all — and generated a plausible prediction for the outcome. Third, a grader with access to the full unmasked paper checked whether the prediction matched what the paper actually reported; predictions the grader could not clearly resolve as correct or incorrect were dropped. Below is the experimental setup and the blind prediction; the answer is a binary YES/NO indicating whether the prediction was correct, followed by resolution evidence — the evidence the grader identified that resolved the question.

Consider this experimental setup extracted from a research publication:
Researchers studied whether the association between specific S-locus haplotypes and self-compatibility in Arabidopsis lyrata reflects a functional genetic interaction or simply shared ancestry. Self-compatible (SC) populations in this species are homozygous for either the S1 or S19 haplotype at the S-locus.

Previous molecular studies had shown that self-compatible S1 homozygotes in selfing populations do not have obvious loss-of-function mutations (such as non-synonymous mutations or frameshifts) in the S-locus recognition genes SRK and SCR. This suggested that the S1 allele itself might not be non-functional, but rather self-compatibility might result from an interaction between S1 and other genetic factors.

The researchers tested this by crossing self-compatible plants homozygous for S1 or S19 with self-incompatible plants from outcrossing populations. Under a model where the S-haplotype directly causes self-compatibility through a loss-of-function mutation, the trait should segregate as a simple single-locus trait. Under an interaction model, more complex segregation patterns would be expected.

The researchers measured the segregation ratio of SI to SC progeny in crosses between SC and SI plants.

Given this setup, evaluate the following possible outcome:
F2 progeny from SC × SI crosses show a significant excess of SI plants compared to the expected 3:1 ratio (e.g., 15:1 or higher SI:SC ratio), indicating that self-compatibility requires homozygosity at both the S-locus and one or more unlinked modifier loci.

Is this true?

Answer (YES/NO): NO